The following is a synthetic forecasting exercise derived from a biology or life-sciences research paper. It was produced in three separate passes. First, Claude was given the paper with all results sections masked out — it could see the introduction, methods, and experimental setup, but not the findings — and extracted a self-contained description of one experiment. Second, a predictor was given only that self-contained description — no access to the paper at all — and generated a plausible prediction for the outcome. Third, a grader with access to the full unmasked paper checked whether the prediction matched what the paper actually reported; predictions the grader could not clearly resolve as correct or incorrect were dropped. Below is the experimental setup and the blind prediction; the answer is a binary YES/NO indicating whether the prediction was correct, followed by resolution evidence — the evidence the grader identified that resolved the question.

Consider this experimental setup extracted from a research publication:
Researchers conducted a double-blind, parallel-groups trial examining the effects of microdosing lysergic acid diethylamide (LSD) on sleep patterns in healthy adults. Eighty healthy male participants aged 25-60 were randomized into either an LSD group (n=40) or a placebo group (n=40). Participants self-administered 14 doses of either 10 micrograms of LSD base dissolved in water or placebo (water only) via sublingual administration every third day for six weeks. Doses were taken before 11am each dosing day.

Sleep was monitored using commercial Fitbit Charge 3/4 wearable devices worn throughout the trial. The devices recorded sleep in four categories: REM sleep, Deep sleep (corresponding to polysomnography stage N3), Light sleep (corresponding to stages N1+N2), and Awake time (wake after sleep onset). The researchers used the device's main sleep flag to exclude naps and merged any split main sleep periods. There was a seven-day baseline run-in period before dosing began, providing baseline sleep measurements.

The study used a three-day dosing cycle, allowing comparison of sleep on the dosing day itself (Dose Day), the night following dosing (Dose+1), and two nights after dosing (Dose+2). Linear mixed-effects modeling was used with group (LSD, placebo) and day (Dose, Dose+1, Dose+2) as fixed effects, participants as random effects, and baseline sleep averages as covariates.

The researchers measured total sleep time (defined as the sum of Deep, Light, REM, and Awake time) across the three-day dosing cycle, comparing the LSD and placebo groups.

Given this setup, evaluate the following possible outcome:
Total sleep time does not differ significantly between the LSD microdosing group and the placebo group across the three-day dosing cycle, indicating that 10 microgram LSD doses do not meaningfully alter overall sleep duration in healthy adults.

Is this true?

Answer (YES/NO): NO